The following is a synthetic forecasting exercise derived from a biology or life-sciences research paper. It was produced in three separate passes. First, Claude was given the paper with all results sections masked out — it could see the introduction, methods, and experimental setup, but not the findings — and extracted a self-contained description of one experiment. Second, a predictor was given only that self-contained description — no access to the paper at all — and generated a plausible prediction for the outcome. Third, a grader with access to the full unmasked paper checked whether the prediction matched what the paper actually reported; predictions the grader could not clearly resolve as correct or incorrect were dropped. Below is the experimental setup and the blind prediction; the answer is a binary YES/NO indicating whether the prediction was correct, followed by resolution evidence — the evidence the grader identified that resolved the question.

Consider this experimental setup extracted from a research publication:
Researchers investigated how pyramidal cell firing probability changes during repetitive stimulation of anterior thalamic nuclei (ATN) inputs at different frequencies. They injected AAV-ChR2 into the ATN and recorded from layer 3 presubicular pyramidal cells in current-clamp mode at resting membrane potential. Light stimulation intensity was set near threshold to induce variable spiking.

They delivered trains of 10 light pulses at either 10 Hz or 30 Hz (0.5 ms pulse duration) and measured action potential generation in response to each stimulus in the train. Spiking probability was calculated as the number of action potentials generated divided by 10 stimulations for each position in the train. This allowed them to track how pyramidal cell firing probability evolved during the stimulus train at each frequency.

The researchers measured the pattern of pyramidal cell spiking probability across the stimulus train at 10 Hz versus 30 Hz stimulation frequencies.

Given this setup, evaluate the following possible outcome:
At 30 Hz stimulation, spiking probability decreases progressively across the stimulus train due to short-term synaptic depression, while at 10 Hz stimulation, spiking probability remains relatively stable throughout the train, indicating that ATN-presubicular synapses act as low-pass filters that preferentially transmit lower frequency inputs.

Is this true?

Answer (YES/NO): NO